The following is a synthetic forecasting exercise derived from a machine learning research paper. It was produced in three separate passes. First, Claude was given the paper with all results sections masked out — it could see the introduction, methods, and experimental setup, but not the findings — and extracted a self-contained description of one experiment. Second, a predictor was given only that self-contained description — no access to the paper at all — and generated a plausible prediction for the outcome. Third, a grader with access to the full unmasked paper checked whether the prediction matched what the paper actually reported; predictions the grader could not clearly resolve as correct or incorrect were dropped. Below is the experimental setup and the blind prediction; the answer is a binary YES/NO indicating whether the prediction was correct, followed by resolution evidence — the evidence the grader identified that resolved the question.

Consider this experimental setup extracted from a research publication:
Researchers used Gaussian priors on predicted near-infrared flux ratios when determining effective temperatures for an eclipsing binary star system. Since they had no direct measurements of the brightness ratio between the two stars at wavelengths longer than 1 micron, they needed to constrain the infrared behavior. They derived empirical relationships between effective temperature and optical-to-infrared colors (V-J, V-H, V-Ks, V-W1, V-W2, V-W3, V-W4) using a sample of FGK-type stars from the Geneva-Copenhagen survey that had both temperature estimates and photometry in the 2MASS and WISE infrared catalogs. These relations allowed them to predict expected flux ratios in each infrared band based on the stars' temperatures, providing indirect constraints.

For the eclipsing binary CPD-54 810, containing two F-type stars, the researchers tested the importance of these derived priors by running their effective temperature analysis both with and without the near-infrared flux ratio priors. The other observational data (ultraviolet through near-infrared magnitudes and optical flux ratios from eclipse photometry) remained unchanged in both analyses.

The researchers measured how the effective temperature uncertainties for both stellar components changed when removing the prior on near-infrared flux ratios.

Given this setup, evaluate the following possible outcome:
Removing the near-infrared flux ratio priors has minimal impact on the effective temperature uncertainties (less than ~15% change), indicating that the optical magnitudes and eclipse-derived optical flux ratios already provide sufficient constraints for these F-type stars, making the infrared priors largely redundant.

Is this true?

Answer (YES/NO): NO